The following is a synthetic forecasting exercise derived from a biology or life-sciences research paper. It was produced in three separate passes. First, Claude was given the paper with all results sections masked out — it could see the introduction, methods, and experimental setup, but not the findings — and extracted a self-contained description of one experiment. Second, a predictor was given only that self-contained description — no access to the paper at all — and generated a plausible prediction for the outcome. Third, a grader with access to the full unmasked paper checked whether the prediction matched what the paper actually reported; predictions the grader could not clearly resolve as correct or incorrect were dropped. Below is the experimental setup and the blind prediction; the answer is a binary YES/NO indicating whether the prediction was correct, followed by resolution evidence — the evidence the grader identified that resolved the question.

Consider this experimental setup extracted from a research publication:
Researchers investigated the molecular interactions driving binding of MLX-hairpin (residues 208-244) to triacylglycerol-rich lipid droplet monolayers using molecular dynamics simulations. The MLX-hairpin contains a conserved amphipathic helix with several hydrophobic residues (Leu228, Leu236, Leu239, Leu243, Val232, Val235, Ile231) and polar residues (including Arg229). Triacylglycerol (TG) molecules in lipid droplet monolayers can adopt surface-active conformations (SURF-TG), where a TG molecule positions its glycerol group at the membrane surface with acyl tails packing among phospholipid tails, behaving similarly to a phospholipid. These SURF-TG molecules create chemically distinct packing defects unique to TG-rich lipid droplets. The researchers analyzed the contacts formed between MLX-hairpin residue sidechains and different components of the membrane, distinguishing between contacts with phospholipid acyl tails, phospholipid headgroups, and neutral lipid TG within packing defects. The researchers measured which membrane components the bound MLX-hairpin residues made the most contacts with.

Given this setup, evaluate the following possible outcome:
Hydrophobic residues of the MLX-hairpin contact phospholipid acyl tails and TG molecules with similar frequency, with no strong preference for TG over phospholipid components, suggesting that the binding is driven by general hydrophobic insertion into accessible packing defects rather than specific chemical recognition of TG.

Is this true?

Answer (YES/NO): NO